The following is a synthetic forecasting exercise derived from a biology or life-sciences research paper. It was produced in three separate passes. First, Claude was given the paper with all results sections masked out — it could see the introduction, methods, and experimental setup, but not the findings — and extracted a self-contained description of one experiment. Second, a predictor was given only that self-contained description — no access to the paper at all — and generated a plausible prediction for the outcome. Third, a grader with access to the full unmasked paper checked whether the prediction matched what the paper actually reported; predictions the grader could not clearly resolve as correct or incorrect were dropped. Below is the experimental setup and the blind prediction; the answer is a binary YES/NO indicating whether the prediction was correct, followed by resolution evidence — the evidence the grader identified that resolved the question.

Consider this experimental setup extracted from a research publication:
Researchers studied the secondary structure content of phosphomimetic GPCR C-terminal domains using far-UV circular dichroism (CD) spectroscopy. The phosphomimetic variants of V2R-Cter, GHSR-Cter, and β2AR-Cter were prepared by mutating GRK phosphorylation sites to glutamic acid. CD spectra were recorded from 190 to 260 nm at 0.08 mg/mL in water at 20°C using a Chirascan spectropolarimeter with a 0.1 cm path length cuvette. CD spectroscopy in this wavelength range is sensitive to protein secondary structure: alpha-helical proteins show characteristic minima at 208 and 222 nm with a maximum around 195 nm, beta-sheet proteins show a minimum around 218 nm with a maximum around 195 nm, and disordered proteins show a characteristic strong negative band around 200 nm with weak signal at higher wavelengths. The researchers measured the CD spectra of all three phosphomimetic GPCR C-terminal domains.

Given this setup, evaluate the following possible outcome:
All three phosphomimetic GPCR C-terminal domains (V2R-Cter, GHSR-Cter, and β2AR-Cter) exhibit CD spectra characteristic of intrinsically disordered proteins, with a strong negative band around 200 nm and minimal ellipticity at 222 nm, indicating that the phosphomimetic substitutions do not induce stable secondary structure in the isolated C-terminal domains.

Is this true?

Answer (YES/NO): YES